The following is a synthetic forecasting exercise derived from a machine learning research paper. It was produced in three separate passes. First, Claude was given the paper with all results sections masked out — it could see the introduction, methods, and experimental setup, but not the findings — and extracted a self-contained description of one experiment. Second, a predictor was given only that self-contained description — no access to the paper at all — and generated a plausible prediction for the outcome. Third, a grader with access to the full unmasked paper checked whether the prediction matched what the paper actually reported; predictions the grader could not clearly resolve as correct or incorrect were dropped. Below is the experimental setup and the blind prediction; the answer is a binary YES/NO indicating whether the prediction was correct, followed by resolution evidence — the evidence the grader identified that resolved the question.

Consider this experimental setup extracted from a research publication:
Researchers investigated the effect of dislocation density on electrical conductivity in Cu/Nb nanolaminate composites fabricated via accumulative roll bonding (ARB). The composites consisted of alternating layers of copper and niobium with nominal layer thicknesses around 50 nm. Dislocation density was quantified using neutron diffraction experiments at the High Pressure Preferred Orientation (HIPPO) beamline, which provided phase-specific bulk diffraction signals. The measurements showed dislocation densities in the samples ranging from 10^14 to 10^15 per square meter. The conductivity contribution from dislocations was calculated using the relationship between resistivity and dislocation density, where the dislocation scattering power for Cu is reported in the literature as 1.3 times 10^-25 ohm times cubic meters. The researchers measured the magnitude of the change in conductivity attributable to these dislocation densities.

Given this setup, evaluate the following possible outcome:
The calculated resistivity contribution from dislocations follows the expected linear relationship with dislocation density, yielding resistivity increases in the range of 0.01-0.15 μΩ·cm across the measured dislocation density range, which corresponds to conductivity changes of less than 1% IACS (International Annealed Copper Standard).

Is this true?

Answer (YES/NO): NO